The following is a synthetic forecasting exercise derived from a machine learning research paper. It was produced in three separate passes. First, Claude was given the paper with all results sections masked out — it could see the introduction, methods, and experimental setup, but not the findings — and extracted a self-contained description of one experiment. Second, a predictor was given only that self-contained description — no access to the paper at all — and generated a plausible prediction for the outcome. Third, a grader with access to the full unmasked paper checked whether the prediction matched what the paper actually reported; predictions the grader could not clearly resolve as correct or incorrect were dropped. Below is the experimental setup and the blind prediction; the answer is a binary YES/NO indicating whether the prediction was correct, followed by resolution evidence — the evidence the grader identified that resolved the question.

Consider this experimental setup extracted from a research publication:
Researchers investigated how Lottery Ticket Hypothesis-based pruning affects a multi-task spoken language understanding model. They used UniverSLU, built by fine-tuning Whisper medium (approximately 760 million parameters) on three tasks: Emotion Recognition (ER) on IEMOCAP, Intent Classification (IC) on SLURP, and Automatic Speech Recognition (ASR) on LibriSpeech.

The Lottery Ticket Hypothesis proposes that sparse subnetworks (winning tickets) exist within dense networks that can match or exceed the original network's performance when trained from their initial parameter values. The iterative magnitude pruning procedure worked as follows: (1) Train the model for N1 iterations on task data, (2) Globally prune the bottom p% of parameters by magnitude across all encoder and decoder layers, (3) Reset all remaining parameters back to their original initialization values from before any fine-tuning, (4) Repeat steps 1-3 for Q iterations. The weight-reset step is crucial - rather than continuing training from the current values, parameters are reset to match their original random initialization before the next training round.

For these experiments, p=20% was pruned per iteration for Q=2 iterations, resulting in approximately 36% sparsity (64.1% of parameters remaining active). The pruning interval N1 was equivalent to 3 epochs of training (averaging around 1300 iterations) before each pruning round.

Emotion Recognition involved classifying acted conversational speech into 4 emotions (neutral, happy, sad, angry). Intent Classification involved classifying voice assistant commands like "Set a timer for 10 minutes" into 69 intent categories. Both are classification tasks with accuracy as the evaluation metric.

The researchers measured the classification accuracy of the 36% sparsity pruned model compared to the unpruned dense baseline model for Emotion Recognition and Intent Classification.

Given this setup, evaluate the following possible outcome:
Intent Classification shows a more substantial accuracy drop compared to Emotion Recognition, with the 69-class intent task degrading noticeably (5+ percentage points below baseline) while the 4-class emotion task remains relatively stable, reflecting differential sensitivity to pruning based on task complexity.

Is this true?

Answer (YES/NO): NO